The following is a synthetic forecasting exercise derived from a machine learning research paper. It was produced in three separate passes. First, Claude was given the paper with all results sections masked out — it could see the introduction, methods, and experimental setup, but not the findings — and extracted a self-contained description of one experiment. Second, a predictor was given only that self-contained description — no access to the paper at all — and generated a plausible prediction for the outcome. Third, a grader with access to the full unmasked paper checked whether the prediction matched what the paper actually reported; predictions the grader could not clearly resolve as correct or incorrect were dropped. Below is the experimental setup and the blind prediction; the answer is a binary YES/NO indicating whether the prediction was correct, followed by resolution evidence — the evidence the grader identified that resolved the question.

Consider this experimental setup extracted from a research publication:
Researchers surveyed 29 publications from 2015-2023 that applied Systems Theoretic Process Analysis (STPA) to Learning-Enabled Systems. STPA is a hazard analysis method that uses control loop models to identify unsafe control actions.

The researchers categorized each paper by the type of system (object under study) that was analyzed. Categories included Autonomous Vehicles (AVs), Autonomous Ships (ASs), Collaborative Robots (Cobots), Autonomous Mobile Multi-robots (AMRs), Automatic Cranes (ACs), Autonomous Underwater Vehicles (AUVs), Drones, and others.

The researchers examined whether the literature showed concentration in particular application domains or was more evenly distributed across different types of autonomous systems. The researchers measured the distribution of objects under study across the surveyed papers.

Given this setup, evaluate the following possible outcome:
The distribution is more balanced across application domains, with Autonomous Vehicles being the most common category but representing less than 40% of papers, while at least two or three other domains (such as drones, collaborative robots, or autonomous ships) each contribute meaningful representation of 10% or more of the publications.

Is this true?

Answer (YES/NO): YES